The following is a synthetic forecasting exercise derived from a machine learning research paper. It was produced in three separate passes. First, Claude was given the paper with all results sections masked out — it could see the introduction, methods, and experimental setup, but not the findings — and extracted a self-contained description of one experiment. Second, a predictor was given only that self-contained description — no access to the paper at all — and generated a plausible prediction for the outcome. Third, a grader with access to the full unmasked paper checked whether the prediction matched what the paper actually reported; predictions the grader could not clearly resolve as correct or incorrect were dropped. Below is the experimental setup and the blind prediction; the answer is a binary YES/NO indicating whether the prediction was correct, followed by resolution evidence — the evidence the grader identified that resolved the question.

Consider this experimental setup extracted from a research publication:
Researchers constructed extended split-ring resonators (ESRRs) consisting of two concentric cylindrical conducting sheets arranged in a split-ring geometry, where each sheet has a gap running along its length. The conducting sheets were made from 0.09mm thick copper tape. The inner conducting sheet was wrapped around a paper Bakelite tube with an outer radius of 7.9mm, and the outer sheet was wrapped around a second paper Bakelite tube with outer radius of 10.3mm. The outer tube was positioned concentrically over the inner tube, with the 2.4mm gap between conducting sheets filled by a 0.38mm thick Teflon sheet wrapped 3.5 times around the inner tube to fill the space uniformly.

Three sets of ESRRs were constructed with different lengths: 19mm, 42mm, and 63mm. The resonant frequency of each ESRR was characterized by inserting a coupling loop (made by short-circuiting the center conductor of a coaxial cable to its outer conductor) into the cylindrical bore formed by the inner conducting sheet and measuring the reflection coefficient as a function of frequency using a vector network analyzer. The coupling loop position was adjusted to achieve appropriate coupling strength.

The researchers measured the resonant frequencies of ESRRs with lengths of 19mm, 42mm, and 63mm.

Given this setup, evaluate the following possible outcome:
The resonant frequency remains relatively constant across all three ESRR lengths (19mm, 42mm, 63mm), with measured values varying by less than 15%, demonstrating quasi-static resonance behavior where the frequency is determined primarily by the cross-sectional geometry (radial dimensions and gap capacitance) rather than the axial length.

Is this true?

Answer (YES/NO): NO